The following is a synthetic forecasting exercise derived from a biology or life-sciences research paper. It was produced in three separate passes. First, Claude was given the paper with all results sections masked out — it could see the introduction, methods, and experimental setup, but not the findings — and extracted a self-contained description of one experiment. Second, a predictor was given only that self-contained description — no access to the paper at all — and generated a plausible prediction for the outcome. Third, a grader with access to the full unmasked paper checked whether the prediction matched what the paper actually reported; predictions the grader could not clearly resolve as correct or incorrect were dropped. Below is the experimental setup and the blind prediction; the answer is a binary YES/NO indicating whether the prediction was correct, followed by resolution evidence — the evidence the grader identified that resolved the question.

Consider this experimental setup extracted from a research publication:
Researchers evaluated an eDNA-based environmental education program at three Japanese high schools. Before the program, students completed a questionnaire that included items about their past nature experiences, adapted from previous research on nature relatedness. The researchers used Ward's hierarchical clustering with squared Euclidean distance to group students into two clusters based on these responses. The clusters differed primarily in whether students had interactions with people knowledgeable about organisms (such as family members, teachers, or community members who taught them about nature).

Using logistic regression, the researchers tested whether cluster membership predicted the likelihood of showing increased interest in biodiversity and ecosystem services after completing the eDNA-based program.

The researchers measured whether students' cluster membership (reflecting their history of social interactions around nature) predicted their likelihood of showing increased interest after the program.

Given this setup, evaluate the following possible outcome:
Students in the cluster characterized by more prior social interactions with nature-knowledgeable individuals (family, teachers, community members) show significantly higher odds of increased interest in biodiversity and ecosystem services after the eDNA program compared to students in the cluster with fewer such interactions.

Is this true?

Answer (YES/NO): NO